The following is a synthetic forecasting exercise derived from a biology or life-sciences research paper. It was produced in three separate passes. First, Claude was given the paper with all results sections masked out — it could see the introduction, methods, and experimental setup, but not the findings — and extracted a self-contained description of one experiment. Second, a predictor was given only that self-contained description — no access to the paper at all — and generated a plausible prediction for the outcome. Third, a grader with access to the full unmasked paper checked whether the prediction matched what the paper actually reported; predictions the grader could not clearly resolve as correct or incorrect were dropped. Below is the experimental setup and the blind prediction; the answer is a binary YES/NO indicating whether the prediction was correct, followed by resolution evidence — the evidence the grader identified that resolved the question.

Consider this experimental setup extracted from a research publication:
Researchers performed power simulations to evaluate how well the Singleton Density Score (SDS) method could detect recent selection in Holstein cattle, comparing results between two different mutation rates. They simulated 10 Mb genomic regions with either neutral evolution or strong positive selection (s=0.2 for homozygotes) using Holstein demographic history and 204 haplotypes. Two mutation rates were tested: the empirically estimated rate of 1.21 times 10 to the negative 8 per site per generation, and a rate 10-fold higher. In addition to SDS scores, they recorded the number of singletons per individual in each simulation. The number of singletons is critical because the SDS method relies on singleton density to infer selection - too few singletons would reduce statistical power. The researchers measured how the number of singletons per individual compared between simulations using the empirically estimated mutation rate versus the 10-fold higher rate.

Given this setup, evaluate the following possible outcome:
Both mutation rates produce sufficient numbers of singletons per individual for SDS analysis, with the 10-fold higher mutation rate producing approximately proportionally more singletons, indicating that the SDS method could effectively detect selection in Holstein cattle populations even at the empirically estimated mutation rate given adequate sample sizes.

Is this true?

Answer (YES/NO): NO